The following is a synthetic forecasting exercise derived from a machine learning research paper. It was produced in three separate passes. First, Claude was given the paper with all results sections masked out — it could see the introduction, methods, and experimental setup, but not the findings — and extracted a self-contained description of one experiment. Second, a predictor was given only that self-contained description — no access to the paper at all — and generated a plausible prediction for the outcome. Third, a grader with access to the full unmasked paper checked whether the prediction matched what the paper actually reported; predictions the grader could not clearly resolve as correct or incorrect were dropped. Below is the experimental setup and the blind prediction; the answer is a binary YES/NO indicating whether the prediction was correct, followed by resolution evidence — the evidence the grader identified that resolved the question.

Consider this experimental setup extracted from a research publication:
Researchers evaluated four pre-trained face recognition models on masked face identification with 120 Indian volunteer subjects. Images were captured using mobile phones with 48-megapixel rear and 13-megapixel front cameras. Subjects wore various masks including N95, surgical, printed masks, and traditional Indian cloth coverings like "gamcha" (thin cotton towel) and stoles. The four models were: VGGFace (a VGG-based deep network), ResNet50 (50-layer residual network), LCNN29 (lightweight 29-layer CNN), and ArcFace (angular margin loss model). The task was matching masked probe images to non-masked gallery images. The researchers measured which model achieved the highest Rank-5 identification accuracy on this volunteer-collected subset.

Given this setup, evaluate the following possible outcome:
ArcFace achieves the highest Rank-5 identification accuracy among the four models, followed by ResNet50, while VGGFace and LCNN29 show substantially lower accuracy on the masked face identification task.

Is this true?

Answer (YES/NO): NO